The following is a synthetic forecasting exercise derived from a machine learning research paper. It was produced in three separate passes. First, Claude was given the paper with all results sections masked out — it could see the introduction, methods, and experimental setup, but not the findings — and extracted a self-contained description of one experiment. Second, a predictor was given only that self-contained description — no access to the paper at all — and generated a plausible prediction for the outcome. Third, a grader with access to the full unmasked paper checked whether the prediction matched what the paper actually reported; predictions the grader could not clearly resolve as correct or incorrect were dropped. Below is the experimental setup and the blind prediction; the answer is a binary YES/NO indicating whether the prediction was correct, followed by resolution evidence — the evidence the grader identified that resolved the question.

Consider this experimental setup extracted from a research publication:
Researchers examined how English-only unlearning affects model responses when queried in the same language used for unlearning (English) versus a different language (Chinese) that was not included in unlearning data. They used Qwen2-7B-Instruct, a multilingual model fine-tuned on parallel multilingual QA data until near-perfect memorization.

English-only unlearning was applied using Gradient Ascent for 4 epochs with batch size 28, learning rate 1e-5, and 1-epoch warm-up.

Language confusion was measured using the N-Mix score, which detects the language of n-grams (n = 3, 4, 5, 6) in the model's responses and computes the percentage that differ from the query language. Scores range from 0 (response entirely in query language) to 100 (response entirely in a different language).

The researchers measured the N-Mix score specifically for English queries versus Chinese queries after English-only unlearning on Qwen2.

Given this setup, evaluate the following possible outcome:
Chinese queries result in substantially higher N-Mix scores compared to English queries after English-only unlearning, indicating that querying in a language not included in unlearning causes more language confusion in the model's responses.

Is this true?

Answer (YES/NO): NO